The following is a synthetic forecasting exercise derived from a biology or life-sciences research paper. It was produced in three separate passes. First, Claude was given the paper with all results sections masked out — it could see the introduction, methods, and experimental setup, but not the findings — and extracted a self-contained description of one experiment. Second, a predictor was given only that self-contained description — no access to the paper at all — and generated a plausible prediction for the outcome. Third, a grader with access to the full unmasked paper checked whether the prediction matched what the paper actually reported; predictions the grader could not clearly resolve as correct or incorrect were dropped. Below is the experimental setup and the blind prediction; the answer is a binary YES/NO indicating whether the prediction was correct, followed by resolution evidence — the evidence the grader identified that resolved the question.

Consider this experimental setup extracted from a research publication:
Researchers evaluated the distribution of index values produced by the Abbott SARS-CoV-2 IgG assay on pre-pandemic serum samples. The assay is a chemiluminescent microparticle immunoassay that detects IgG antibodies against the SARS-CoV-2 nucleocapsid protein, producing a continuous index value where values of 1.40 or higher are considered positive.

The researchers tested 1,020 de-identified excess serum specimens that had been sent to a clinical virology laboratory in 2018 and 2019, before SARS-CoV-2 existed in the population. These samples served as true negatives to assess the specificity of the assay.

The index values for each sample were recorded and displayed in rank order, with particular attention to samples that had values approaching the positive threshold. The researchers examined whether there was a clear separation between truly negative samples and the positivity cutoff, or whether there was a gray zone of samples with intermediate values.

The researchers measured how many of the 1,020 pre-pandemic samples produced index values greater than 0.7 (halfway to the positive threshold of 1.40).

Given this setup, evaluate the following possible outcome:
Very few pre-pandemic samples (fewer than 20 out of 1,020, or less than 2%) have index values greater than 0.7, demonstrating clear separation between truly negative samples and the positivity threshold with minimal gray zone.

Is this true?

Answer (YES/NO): YES